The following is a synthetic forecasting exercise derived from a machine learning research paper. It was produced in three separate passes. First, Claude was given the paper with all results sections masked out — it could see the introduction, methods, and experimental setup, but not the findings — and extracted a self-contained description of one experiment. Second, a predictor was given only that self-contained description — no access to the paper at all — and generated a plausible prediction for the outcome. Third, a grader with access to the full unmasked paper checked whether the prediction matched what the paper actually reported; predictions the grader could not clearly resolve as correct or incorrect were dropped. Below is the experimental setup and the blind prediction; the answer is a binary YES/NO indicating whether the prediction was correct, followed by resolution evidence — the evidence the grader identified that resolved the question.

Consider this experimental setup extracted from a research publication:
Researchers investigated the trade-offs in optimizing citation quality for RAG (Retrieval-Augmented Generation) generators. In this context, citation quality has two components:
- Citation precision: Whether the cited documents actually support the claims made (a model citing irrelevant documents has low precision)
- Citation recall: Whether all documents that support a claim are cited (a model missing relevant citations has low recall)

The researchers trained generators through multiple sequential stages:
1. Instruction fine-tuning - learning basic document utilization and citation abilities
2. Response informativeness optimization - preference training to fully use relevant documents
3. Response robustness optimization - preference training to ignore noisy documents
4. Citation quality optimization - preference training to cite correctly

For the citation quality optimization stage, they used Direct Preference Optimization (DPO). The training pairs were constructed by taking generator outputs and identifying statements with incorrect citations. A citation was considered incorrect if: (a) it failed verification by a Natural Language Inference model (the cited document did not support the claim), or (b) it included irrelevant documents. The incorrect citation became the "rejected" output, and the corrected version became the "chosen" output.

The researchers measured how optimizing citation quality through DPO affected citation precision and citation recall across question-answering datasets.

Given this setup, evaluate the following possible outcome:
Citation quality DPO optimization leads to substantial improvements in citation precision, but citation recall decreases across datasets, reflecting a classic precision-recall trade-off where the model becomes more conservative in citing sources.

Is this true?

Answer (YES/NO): YES